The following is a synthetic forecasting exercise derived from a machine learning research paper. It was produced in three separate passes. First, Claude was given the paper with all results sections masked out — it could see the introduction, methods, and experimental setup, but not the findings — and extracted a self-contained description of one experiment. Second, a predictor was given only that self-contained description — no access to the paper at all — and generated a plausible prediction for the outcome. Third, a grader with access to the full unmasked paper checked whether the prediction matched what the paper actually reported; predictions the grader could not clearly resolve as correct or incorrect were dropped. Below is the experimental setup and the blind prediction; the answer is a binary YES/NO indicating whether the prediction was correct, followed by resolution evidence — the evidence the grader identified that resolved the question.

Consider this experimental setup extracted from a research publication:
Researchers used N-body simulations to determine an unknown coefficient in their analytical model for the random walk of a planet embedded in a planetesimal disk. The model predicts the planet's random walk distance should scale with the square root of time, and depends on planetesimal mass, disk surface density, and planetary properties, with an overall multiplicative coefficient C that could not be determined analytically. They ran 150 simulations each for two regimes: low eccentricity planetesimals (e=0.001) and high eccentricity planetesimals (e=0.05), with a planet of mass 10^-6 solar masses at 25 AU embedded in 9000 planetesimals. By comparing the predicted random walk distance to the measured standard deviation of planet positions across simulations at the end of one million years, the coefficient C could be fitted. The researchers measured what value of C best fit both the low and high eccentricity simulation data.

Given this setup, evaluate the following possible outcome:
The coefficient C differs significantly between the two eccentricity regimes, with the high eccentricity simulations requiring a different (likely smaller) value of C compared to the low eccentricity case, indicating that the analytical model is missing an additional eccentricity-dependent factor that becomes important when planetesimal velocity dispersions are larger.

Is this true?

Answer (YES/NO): NO